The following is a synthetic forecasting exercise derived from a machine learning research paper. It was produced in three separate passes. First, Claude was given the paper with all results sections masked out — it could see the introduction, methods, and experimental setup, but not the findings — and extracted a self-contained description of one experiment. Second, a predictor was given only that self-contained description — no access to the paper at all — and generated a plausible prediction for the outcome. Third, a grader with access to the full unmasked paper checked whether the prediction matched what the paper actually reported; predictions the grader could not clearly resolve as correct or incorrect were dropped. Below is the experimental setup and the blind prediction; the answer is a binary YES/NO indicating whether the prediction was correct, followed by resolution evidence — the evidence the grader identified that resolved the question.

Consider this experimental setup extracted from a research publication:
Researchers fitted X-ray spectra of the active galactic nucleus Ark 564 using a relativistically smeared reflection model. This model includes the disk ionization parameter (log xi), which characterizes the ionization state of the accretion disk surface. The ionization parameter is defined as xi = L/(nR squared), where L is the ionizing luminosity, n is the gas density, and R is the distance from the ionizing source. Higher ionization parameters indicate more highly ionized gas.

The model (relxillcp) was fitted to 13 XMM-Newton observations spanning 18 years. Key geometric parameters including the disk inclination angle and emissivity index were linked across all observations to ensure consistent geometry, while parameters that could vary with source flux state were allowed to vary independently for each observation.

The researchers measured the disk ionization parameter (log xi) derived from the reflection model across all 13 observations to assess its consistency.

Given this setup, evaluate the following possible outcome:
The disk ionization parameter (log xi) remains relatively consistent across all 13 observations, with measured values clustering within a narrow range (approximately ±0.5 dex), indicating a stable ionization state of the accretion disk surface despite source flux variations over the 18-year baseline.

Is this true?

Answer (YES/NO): YES